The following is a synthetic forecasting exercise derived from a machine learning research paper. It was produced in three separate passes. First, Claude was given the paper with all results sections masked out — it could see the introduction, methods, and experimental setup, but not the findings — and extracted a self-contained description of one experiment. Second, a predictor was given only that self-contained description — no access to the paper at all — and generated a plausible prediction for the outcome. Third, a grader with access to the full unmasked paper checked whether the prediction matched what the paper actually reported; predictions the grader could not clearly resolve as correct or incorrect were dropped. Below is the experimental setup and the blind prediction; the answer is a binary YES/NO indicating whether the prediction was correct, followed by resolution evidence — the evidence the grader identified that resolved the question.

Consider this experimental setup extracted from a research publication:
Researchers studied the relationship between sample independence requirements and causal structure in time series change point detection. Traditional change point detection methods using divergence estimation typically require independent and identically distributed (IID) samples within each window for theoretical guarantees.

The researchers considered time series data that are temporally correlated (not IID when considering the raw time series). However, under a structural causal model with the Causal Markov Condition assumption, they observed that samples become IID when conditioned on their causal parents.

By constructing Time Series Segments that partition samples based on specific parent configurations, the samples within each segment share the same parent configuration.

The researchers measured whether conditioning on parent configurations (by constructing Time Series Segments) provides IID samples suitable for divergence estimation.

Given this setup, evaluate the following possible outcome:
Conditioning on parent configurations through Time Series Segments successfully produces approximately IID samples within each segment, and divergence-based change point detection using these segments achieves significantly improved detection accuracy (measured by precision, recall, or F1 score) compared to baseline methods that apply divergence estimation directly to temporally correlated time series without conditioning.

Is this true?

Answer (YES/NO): NO